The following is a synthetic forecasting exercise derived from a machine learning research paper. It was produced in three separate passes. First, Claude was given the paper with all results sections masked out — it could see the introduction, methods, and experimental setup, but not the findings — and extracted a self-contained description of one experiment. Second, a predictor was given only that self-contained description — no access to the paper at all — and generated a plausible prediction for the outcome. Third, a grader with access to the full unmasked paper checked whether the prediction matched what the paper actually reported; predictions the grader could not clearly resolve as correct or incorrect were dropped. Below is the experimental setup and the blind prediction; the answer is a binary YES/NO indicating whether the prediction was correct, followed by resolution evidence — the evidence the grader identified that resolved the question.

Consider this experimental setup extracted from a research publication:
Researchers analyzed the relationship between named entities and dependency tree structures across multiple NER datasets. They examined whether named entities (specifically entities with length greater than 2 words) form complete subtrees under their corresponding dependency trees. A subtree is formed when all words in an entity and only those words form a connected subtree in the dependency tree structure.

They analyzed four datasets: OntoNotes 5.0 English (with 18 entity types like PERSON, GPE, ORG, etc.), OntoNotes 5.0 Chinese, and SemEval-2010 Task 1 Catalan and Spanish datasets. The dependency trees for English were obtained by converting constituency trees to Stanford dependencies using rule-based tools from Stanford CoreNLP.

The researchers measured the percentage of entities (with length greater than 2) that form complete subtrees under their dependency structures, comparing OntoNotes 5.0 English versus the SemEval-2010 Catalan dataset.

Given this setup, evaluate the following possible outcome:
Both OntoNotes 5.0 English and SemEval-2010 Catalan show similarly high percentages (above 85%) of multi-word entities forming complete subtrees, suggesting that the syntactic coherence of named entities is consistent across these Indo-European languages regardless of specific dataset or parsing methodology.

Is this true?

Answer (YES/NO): YES